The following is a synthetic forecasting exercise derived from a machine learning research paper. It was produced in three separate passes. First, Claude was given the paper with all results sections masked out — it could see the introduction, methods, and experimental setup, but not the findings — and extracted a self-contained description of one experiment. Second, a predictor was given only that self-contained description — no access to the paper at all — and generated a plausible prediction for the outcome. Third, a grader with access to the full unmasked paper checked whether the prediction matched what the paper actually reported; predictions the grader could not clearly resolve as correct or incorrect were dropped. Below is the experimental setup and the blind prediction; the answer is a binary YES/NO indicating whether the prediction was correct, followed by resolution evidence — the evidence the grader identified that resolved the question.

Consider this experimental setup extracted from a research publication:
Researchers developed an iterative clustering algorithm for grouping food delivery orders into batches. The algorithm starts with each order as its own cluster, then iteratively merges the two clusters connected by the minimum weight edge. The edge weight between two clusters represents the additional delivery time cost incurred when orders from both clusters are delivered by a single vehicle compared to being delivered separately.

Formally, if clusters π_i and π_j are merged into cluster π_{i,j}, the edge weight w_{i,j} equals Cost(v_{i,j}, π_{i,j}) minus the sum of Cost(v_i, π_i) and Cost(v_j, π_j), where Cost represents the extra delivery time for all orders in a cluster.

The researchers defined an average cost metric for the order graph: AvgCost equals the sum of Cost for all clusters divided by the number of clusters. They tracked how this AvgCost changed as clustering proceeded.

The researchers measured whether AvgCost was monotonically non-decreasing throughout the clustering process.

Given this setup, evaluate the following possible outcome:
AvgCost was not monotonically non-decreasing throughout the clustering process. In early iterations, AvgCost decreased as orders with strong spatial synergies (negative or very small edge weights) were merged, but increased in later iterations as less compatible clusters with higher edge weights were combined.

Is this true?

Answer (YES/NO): NO